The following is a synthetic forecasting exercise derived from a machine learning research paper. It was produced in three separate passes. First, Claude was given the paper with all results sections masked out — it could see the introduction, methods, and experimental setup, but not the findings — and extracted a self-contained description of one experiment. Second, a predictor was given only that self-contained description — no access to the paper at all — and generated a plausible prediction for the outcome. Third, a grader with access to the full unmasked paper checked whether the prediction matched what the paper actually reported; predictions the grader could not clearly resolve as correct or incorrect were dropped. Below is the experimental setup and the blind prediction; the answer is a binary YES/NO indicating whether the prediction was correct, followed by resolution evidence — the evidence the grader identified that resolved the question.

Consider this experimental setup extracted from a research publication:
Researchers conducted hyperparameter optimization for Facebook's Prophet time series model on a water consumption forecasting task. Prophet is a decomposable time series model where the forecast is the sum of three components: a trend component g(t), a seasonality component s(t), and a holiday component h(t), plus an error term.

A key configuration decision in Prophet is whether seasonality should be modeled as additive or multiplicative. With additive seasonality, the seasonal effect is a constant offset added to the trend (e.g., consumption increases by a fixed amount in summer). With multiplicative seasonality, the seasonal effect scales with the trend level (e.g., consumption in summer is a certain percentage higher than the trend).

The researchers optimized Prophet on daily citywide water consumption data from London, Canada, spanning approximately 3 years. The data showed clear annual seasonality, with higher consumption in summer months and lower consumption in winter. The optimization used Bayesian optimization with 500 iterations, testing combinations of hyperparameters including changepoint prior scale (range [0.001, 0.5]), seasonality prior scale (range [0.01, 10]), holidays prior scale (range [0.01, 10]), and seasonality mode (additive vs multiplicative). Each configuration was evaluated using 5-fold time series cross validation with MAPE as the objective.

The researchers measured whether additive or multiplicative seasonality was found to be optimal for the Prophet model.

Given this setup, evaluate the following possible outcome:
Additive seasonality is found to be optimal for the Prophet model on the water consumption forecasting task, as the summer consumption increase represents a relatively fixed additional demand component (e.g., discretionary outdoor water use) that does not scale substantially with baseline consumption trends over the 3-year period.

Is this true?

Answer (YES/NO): YES